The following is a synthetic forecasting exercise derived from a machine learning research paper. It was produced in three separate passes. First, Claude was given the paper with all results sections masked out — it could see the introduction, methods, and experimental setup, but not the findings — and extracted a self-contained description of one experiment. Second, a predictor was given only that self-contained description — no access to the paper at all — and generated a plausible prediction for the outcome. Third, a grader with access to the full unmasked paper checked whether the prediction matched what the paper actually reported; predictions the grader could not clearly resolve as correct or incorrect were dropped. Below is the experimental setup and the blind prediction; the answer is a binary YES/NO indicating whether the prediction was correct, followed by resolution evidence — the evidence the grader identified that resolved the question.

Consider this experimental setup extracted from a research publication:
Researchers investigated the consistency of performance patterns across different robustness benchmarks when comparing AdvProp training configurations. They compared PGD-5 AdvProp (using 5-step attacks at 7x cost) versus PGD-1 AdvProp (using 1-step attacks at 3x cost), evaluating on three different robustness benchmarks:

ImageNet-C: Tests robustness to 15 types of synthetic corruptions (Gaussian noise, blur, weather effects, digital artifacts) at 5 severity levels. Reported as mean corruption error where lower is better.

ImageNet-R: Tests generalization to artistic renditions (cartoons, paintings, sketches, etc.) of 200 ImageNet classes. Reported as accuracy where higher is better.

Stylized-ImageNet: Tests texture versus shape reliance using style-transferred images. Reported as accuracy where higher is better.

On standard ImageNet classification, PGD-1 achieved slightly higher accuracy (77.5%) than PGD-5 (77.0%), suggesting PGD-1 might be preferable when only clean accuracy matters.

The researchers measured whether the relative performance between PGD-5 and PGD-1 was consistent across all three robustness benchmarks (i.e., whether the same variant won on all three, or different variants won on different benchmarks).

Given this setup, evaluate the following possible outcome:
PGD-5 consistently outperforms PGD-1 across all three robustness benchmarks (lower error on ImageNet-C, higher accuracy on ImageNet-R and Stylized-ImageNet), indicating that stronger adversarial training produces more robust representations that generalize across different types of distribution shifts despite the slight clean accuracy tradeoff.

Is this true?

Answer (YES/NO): YES